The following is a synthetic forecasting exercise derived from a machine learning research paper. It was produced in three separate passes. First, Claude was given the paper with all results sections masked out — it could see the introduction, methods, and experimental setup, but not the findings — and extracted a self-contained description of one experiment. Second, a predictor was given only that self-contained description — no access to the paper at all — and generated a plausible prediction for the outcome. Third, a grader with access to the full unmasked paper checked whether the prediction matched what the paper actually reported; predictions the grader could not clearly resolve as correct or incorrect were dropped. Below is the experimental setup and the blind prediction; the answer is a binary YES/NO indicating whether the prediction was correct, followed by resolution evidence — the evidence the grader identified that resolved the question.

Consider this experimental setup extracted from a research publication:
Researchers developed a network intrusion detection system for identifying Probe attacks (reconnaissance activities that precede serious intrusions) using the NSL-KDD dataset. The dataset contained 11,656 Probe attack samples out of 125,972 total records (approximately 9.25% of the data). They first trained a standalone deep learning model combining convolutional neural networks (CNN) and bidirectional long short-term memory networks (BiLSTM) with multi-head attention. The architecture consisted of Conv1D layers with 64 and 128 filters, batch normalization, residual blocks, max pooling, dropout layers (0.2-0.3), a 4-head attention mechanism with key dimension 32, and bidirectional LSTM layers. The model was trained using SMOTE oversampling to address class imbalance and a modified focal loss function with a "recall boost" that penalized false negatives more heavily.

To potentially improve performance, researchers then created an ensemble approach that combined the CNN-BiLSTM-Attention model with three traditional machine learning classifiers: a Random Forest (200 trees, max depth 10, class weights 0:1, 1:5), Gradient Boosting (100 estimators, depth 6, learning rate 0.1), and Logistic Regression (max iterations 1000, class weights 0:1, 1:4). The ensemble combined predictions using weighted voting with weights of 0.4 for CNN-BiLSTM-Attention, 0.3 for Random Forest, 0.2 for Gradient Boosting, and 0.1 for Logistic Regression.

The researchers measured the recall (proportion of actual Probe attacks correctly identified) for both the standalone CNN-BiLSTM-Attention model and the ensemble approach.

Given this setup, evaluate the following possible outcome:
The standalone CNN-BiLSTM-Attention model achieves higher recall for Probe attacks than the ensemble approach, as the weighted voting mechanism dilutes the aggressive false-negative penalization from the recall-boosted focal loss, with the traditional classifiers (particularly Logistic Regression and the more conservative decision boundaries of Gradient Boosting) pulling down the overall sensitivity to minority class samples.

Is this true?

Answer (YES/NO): NO